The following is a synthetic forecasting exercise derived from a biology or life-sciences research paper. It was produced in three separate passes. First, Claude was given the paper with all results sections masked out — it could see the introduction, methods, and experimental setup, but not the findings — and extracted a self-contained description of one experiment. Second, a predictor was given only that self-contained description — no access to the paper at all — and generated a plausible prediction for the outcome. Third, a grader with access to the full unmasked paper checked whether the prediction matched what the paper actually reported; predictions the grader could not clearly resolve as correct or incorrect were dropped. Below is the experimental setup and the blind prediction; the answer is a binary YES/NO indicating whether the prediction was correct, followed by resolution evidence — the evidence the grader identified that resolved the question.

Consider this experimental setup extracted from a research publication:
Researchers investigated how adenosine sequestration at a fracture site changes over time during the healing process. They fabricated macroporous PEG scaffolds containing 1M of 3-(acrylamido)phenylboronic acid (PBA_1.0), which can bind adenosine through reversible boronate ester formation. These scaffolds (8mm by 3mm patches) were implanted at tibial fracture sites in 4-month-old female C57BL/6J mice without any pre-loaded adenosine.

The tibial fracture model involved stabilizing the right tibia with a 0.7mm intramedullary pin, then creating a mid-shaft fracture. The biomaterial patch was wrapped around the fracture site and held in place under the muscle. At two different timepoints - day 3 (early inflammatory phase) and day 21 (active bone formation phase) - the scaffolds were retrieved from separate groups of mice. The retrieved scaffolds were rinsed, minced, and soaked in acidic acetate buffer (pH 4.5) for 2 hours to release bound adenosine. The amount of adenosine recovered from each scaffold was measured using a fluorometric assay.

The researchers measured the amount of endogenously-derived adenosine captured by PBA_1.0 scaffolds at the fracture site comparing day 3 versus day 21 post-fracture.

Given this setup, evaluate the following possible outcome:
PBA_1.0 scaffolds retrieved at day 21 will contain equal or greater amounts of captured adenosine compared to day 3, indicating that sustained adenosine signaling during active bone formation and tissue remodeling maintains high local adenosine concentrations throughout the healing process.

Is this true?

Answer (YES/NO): NO